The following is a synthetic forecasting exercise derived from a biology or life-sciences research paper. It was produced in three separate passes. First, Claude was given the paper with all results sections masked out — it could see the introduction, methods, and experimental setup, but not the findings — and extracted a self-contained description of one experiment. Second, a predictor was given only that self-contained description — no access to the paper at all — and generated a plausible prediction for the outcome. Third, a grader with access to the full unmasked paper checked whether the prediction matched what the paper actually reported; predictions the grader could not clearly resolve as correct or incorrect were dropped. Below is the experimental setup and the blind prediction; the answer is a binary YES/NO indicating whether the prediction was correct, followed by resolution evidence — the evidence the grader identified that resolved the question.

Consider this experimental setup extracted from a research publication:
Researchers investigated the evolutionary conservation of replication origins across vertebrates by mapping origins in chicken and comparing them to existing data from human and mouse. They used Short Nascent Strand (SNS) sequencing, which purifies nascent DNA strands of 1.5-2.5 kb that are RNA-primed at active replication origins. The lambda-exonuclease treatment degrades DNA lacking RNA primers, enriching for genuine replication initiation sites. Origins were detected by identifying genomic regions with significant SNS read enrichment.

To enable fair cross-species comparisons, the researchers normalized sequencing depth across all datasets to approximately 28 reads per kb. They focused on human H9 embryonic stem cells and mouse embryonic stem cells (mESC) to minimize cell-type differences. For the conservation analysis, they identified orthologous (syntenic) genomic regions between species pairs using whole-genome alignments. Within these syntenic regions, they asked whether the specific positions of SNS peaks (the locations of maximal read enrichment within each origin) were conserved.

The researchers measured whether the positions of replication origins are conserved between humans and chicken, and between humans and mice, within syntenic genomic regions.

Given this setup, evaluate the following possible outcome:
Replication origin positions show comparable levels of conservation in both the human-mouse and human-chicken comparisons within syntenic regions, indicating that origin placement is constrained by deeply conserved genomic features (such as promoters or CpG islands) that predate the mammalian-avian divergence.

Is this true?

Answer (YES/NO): NO